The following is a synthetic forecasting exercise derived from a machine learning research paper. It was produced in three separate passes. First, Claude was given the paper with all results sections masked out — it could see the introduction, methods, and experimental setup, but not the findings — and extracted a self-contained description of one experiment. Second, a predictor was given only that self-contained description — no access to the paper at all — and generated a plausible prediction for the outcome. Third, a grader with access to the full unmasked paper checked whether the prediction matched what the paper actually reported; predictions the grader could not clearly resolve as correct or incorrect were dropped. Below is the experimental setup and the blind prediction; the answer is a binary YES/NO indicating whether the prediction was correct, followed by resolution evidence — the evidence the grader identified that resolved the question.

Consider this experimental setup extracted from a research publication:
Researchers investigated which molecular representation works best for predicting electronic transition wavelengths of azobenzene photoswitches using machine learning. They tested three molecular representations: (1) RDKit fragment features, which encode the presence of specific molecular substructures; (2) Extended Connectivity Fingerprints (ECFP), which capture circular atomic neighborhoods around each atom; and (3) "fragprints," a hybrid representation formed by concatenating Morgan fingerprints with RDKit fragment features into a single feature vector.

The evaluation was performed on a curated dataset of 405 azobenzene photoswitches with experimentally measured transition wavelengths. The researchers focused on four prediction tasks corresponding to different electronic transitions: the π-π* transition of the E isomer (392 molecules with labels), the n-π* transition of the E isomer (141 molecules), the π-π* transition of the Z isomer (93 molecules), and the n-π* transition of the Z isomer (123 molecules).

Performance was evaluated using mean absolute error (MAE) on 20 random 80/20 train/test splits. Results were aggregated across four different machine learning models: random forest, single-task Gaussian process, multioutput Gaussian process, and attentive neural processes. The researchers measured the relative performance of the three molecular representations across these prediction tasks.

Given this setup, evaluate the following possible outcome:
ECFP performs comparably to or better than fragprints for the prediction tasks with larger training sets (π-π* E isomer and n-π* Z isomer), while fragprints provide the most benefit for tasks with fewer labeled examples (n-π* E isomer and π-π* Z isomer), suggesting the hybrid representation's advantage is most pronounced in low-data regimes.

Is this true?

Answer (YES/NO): NO